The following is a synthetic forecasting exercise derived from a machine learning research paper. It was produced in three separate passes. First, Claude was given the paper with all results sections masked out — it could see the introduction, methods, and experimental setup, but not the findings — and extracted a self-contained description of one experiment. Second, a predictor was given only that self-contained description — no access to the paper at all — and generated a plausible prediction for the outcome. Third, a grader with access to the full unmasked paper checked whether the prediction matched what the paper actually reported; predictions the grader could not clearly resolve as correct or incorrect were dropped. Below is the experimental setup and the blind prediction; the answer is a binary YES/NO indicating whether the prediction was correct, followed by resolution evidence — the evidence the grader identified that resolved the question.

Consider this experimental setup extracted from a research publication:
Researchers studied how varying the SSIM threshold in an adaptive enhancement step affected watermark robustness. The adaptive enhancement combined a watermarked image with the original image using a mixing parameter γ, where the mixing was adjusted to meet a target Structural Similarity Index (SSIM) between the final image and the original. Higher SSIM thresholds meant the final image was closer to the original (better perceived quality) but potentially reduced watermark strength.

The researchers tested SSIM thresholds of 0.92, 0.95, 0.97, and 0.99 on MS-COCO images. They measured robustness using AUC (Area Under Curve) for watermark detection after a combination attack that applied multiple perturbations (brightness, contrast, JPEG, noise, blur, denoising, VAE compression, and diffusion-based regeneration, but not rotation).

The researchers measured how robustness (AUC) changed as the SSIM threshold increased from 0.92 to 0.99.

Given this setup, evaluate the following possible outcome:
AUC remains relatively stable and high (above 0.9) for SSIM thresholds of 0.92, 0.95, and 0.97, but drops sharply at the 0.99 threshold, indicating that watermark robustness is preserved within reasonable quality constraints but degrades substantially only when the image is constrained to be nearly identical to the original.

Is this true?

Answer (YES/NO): NO